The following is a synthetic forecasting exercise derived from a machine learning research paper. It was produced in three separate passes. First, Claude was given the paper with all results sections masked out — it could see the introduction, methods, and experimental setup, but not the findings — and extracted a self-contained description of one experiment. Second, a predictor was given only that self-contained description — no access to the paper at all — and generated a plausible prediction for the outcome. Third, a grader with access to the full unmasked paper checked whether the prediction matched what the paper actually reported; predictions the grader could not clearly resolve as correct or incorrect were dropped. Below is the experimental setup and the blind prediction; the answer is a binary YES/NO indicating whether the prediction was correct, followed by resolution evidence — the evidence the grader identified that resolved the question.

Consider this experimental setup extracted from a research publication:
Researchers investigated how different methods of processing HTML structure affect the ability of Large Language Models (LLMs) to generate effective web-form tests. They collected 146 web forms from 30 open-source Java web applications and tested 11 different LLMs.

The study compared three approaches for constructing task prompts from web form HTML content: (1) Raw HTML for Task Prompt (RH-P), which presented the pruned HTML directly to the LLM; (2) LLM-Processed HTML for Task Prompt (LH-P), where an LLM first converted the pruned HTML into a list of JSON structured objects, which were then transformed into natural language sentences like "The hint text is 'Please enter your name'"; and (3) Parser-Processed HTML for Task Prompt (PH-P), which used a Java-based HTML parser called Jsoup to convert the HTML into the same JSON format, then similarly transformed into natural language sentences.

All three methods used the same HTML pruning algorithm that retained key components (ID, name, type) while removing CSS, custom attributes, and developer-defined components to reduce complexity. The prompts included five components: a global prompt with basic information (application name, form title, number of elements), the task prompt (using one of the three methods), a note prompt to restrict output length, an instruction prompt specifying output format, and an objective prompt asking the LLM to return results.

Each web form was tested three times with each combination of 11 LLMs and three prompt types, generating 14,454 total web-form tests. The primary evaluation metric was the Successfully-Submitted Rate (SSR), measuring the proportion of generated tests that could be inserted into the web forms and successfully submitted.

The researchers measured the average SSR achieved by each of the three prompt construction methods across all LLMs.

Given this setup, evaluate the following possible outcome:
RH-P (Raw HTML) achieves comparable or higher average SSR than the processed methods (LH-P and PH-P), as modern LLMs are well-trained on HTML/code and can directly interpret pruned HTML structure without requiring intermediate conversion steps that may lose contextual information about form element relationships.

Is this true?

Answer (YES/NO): NO